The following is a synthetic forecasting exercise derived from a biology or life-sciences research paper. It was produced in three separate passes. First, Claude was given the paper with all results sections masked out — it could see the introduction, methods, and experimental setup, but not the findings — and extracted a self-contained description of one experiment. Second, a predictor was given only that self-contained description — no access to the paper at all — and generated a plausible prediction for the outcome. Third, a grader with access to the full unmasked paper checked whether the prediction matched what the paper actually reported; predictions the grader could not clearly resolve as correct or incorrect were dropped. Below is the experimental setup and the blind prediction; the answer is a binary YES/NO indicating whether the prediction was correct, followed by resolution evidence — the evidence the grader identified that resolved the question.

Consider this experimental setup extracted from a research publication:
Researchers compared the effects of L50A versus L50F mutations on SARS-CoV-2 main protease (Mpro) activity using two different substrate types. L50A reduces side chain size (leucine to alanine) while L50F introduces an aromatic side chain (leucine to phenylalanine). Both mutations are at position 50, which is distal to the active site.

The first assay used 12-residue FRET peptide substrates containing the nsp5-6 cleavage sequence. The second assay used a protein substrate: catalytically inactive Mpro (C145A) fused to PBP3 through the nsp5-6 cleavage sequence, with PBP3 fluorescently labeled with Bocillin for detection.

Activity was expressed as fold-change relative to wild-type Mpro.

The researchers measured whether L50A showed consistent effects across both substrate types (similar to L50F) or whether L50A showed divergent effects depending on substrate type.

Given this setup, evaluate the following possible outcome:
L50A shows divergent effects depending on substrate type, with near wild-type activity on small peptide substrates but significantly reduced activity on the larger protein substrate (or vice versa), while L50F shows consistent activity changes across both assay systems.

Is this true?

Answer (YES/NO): YES